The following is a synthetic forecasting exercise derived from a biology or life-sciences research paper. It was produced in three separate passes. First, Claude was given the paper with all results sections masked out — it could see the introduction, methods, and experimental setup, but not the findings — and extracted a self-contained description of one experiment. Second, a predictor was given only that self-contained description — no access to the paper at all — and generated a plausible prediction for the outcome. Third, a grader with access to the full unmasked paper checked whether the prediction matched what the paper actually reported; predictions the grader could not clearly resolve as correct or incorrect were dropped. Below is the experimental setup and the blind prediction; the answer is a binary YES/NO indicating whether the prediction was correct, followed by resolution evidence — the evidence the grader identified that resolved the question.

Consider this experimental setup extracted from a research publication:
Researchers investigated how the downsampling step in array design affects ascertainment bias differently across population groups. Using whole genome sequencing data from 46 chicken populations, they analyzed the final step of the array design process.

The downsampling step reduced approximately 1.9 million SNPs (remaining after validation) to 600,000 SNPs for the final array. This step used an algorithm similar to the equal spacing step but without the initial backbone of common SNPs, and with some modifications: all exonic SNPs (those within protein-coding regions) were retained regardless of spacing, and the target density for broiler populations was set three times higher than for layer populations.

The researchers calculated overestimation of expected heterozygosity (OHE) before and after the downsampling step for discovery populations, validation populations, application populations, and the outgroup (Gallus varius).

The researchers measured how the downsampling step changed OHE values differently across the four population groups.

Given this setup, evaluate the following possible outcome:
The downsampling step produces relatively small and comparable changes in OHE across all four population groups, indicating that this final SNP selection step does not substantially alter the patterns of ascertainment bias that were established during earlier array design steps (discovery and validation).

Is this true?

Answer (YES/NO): YES